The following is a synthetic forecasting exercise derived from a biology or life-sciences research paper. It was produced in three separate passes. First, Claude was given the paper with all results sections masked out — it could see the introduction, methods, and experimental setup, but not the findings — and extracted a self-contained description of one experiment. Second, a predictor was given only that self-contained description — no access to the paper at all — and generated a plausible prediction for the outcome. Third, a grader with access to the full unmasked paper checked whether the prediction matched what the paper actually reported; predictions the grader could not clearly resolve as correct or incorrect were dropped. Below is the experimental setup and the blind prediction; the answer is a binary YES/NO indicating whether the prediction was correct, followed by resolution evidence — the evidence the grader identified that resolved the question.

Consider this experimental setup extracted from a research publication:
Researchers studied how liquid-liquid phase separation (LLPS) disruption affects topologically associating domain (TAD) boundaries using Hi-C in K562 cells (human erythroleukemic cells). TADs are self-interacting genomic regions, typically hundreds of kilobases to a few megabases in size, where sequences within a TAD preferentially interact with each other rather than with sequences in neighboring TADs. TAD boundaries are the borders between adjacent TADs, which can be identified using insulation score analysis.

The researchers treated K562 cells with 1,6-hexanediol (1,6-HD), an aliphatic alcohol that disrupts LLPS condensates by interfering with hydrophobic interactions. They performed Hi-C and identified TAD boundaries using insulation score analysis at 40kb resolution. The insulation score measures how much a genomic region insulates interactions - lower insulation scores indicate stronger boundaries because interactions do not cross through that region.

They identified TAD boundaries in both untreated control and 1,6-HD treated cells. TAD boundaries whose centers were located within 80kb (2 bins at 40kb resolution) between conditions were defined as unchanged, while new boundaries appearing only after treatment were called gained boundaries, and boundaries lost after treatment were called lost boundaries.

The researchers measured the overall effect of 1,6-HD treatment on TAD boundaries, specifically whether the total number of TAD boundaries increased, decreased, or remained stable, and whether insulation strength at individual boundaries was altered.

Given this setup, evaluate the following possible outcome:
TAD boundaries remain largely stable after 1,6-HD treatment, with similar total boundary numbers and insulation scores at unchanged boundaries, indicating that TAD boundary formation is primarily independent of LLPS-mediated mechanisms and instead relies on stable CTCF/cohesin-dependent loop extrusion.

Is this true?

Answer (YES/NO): NO